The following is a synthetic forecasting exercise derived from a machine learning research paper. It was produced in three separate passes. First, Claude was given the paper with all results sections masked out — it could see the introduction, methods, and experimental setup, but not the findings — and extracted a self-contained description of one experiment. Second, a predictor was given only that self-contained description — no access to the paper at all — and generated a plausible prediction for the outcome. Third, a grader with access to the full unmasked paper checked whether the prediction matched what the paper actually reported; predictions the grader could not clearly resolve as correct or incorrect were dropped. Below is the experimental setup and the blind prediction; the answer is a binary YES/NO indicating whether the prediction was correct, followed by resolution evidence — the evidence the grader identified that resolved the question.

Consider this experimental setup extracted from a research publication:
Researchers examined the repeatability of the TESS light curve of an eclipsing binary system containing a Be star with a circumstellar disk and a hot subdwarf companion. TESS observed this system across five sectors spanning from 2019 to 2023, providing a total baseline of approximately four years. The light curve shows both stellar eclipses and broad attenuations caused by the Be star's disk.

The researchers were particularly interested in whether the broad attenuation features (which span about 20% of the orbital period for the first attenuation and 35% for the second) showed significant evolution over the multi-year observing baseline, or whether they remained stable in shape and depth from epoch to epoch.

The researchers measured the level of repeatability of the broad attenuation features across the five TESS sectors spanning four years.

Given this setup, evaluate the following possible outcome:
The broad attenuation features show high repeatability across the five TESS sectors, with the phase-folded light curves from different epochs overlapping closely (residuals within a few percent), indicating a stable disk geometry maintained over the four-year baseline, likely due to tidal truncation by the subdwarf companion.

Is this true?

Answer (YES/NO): YES